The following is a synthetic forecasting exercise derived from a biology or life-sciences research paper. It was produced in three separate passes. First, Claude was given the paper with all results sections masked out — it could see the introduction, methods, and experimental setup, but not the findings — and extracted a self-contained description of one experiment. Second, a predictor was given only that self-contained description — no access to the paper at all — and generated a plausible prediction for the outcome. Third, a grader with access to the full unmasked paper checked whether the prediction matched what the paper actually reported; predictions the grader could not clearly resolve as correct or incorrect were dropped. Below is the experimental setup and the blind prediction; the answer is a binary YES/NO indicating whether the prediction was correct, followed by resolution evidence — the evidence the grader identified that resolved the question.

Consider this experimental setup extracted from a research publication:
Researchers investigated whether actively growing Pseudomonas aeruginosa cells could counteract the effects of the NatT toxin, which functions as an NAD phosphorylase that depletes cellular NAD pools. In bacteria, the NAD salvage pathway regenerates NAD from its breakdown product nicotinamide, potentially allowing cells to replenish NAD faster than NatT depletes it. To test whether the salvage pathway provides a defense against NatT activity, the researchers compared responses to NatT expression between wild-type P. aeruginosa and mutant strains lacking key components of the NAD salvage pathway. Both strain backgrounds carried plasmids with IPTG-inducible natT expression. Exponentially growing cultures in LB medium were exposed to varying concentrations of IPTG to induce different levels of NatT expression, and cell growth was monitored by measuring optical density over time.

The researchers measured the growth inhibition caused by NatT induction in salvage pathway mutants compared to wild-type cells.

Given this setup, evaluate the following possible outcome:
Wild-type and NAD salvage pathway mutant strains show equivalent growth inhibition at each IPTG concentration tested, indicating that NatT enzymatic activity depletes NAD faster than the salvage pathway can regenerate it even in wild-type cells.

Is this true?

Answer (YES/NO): NO